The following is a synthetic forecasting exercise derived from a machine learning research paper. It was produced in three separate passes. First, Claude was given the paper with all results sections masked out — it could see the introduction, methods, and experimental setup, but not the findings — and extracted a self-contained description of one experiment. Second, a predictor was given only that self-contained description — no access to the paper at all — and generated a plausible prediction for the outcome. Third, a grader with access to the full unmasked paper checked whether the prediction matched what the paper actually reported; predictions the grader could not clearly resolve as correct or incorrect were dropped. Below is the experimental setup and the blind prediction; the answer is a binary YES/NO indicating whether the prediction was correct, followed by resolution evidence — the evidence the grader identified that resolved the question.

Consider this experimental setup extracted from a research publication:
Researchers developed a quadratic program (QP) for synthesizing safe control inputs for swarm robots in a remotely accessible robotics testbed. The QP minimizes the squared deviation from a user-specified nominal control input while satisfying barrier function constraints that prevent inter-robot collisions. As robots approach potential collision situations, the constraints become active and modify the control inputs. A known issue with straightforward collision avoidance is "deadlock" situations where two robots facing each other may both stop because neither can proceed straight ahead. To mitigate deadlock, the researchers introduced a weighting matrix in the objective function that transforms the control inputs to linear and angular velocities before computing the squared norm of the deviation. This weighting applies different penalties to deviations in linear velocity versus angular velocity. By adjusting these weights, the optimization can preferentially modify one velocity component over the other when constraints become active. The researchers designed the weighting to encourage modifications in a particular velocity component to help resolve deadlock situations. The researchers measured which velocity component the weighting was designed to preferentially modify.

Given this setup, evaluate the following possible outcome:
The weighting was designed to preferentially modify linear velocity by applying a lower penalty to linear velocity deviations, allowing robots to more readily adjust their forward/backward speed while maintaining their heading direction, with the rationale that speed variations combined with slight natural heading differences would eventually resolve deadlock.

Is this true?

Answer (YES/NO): NO